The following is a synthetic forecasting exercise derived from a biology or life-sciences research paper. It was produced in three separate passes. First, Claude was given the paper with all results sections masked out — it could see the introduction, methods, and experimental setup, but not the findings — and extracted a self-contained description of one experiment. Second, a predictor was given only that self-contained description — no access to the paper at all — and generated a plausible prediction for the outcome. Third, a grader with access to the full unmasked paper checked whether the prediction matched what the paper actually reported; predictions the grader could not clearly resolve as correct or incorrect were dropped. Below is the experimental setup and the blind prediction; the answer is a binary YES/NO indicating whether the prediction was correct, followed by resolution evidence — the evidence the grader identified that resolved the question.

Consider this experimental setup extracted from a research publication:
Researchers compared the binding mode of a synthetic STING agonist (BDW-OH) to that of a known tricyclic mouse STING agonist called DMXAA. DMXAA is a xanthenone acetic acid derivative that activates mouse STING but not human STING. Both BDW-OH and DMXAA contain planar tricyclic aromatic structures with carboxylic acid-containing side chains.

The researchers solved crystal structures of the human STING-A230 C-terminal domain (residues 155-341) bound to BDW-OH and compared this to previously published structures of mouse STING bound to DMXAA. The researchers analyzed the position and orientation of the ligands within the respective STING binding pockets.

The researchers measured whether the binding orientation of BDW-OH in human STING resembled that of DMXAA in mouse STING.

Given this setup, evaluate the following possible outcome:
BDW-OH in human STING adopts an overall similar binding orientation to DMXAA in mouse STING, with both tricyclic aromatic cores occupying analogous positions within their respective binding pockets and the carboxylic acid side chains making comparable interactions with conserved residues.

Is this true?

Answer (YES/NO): NO